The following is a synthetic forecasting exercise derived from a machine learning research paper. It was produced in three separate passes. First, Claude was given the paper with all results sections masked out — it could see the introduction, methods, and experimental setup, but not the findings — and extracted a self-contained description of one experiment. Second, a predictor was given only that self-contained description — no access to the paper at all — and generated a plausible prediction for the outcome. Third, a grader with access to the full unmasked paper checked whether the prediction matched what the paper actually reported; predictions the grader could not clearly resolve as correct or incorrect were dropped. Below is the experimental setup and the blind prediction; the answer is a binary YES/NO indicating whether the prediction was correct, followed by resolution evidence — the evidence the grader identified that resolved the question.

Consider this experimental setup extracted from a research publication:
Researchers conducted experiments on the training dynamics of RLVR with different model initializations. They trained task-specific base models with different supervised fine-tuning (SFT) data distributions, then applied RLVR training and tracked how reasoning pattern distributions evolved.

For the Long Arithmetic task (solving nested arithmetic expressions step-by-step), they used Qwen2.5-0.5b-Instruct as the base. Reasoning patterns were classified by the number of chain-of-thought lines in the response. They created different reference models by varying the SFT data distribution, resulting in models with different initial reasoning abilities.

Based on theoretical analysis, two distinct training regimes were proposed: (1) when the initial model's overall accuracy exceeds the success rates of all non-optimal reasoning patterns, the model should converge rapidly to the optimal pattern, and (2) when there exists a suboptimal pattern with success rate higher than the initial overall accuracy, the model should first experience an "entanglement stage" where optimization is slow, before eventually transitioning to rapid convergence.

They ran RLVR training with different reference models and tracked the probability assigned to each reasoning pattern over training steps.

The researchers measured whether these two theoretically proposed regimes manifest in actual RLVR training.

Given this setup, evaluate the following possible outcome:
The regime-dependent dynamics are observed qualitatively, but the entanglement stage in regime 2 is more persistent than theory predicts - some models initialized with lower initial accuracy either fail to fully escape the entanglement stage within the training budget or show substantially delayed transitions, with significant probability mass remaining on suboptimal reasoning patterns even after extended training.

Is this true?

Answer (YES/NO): NO